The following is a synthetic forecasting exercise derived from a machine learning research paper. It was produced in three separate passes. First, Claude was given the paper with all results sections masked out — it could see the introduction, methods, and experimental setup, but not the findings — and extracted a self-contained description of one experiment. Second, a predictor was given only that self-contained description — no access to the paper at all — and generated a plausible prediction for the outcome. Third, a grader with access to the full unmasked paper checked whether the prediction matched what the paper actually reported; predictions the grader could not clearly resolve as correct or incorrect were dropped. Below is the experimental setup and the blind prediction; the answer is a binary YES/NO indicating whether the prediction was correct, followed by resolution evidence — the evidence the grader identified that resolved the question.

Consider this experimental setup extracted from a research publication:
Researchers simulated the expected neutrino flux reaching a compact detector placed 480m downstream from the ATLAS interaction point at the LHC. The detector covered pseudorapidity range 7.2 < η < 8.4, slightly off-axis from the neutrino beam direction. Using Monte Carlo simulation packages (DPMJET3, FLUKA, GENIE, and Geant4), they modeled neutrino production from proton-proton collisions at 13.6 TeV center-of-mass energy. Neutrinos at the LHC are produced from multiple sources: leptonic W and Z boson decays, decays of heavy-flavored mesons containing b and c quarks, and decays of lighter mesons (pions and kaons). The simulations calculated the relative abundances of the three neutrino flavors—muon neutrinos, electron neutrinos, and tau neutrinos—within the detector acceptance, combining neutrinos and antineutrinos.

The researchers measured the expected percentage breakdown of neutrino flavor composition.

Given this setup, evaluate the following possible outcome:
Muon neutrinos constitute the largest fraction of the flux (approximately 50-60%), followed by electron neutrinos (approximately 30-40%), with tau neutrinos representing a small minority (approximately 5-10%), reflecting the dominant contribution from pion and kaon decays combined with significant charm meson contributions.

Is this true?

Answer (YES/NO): NO